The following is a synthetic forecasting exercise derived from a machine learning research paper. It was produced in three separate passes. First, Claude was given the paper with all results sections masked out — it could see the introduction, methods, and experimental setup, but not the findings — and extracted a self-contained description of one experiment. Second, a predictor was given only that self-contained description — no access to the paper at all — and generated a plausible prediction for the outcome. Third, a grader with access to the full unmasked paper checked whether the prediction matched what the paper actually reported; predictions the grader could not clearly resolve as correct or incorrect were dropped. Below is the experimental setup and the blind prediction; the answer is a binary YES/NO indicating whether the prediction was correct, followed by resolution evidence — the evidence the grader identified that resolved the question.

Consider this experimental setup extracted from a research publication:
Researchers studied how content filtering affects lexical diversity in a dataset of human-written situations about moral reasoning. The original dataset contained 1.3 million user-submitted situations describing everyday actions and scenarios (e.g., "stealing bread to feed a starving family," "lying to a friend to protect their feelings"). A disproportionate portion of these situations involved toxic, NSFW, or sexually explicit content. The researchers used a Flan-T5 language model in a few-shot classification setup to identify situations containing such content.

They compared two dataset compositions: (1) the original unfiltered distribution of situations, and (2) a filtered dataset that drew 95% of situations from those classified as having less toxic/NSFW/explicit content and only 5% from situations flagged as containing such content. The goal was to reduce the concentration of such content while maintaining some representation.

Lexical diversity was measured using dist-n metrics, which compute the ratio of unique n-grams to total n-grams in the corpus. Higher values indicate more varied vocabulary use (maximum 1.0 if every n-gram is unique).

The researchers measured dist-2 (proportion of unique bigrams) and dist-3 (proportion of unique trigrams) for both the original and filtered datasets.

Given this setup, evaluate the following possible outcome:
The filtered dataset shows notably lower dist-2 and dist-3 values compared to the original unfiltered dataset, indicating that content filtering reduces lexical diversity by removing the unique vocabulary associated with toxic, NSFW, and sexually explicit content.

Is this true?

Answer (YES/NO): NO